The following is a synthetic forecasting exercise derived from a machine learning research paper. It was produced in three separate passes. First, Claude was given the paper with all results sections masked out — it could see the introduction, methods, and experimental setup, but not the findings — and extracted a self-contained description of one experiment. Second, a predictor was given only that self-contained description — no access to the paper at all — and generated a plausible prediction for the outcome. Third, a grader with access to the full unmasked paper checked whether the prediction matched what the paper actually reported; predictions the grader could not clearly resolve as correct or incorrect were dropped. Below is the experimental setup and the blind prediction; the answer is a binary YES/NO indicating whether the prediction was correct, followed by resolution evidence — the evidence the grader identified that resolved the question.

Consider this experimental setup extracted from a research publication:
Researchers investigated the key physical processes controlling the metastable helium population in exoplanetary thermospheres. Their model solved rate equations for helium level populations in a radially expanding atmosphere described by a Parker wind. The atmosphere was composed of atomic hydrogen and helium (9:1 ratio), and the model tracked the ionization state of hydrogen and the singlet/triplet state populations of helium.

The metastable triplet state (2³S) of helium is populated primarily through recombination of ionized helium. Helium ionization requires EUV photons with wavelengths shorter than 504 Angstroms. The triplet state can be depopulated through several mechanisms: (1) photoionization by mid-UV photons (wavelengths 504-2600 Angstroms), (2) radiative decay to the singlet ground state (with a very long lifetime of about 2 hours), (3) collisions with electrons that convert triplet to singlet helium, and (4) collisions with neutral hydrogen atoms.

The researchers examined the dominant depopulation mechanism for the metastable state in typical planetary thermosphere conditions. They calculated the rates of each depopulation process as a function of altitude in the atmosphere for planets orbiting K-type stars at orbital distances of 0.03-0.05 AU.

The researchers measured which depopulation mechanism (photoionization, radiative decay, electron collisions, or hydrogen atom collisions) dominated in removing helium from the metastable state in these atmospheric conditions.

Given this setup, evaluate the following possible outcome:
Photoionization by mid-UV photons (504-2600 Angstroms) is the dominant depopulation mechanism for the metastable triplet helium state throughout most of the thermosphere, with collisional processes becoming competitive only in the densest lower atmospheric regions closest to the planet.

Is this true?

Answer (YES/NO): NO